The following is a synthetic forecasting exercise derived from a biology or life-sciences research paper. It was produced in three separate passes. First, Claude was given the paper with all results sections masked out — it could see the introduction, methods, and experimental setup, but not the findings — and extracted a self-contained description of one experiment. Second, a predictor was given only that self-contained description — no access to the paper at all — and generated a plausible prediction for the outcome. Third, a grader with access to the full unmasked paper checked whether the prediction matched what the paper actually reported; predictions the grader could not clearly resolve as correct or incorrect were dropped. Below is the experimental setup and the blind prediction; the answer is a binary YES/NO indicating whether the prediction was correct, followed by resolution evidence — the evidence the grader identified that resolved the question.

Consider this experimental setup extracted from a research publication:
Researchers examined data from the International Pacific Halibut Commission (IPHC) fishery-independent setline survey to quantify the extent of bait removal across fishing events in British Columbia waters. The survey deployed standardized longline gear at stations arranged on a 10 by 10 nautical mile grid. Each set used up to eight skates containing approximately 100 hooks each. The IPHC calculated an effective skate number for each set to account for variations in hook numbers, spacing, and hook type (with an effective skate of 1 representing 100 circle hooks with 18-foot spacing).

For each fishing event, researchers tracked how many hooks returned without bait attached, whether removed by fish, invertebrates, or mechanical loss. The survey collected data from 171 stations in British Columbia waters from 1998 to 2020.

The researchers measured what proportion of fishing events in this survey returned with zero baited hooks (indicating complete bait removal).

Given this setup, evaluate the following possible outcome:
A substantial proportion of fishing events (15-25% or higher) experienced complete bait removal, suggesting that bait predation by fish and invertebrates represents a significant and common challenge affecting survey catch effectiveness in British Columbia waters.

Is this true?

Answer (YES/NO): NO